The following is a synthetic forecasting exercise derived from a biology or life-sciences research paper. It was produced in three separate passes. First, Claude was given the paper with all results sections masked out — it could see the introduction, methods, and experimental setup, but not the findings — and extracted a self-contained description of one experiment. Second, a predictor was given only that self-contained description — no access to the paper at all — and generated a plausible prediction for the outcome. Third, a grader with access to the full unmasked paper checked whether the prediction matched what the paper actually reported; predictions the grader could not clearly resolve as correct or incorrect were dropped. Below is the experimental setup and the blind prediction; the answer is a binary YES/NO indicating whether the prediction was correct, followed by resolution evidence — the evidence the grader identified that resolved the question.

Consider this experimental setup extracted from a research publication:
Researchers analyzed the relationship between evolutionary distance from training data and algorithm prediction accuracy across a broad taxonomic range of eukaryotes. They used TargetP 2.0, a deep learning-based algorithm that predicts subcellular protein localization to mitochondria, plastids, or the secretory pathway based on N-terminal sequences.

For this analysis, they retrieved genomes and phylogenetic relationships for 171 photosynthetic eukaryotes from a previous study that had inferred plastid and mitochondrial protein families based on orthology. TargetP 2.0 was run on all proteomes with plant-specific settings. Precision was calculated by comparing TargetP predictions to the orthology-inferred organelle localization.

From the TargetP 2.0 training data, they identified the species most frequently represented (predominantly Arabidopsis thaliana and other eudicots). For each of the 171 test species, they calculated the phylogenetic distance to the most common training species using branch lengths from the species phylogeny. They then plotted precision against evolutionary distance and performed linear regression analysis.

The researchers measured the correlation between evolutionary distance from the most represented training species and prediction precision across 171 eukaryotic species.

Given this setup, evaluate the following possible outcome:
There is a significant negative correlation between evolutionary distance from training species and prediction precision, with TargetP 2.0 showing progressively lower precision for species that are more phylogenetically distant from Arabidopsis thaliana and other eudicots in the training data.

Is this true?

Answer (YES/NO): YES